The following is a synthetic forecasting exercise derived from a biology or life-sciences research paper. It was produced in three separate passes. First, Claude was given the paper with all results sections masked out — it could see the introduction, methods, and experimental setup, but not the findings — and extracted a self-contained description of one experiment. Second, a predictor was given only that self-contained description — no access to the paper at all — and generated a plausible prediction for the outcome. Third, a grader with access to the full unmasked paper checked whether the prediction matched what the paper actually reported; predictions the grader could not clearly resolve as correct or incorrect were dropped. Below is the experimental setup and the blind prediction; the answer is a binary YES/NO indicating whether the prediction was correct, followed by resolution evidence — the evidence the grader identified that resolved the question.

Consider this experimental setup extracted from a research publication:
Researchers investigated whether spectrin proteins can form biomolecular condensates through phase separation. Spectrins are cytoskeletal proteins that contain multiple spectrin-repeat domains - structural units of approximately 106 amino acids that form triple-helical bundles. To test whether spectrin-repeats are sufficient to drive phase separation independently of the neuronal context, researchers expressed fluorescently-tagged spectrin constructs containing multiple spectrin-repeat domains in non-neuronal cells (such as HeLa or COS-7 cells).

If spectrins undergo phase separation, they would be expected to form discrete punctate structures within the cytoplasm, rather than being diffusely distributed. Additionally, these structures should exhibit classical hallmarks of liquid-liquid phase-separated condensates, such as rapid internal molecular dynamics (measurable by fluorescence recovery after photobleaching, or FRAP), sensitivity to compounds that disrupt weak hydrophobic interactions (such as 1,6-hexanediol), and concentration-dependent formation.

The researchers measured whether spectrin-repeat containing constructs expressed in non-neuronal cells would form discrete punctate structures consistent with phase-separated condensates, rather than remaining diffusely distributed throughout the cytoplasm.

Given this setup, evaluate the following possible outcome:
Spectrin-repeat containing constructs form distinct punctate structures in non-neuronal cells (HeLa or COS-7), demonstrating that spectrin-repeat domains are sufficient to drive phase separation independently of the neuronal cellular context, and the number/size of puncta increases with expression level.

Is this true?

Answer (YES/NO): NO